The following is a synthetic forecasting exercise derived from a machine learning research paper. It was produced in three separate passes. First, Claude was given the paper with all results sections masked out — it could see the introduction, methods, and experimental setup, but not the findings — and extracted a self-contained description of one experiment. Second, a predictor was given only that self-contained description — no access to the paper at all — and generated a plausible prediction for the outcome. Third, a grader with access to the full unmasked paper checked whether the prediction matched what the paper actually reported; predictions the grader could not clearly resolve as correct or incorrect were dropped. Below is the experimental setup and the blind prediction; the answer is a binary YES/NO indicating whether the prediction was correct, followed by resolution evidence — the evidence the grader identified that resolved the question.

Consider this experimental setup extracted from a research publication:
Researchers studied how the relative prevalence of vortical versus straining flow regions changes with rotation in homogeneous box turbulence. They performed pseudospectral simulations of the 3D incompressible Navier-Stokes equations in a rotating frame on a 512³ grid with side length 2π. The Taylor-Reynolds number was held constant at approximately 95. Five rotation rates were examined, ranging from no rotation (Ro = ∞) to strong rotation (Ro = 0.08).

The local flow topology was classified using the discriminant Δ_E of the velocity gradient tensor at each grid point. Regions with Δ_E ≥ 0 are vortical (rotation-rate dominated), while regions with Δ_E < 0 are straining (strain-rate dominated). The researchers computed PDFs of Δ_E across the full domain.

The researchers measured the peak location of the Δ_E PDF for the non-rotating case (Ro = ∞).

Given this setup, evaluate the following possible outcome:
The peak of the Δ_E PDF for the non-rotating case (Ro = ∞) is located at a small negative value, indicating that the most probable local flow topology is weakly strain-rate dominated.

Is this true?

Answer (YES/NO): NO